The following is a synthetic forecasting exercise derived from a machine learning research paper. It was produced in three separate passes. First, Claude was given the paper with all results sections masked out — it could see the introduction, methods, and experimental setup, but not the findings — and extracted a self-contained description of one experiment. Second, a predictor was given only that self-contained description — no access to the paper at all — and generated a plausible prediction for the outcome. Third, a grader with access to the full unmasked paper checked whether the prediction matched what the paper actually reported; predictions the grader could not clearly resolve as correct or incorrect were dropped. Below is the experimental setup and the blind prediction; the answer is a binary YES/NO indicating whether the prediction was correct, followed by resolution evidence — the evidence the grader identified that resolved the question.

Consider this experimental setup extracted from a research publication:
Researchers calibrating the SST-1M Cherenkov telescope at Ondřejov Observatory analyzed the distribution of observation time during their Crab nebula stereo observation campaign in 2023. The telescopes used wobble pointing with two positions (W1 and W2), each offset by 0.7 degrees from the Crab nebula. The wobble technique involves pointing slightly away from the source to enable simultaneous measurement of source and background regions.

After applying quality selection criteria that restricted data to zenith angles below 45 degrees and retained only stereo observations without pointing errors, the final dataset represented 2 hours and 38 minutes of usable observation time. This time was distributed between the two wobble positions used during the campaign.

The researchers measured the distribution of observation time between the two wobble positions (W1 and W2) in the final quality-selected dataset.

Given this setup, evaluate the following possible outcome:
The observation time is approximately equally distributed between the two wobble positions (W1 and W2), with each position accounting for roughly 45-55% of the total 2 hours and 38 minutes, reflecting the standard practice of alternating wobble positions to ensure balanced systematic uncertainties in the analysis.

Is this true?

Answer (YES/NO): NO